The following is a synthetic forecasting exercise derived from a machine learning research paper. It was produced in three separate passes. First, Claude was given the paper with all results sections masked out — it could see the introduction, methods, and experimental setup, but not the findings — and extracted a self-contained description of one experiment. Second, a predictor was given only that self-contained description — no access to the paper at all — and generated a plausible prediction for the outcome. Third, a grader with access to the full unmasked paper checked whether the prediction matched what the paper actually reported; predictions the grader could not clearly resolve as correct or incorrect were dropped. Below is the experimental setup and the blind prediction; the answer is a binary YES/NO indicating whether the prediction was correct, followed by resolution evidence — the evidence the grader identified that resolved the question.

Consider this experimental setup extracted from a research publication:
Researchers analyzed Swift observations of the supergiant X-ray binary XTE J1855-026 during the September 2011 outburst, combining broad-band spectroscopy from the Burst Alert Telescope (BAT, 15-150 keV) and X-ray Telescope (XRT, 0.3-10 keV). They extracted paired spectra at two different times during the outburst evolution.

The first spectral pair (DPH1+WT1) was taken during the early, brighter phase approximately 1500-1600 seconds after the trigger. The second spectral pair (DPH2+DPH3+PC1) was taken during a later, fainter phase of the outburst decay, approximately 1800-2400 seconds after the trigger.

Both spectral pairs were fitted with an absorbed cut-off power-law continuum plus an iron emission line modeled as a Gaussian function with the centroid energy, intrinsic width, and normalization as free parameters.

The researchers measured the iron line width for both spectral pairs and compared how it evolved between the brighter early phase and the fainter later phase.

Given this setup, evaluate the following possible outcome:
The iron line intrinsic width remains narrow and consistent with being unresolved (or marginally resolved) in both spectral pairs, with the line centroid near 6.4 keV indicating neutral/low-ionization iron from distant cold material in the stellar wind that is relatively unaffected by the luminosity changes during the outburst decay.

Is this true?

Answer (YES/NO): NO